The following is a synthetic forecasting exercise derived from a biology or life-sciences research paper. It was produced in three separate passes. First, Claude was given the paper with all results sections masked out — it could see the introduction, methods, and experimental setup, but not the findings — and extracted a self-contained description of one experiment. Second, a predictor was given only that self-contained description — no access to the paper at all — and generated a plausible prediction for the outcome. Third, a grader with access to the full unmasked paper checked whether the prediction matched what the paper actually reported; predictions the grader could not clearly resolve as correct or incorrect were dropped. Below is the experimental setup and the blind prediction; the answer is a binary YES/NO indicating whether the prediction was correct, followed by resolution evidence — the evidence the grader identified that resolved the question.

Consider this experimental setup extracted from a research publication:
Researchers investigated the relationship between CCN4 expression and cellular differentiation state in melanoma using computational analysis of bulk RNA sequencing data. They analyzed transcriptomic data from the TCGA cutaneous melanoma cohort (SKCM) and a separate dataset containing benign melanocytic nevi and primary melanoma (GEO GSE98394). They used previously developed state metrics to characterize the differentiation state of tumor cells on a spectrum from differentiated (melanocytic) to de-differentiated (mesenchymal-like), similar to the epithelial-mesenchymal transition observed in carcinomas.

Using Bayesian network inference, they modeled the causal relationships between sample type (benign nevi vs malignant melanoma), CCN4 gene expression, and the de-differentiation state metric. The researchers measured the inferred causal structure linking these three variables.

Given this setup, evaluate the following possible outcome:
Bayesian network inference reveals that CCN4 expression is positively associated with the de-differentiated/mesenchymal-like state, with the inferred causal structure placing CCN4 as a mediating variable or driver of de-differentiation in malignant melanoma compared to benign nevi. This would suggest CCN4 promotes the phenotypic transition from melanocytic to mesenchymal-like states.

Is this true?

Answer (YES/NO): YES